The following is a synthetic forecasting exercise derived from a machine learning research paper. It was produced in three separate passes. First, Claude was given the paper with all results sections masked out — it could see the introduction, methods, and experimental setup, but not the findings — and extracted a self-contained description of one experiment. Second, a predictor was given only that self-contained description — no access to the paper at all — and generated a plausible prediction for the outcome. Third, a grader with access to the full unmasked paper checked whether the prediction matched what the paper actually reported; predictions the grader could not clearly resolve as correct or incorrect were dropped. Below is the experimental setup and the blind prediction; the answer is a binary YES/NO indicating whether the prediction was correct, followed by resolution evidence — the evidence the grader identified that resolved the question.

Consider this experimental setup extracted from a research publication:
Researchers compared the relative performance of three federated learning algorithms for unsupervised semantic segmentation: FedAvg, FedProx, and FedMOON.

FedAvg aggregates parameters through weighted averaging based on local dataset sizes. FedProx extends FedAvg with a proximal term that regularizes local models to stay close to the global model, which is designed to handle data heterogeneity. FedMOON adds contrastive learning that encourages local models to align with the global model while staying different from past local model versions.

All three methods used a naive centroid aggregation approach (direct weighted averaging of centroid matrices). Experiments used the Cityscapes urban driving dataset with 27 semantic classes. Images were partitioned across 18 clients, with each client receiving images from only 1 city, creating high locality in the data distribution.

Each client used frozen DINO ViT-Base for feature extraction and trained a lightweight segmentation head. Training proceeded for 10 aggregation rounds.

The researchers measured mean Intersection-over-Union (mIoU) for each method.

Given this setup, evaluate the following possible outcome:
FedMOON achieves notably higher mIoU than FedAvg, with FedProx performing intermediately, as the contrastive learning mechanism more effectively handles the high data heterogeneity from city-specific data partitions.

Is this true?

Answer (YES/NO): NO